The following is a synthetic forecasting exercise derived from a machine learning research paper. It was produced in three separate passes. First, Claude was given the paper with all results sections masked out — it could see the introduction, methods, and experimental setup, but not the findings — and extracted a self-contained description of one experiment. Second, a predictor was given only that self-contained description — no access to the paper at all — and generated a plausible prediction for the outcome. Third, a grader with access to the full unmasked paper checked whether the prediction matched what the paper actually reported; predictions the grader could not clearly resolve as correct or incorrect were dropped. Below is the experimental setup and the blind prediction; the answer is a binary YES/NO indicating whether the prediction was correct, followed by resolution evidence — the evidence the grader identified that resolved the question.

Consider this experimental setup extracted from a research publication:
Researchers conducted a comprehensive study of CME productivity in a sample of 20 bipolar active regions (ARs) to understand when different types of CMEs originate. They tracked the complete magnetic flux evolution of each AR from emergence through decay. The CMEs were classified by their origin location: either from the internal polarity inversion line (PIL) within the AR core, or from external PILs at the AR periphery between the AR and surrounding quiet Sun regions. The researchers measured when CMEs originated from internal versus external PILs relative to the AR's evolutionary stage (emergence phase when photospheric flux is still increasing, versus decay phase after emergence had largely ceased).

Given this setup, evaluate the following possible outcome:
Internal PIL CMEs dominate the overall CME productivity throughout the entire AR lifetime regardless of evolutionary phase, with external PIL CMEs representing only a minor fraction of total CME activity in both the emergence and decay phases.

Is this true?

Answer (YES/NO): NO